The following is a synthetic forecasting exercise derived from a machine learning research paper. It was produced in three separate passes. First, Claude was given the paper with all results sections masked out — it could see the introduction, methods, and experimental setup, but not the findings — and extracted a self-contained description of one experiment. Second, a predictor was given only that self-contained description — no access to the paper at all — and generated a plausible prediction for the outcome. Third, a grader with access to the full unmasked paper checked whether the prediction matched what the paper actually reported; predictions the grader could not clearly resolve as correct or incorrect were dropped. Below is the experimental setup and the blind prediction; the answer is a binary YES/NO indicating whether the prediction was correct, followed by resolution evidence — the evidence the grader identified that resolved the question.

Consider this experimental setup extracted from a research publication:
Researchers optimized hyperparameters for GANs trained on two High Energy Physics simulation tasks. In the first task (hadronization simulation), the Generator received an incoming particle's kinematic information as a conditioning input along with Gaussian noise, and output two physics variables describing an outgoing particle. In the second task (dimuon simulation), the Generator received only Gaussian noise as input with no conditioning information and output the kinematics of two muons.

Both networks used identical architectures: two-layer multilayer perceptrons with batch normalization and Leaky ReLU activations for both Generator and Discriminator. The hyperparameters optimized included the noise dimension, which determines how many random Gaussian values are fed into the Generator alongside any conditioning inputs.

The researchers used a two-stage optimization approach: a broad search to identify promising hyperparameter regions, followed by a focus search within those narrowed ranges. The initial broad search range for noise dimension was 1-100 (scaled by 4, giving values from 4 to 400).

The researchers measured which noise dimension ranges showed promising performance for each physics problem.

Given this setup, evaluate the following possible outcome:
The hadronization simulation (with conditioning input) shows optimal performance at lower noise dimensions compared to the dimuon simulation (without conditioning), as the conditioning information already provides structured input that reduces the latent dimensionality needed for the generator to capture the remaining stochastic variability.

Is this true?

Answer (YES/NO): YES